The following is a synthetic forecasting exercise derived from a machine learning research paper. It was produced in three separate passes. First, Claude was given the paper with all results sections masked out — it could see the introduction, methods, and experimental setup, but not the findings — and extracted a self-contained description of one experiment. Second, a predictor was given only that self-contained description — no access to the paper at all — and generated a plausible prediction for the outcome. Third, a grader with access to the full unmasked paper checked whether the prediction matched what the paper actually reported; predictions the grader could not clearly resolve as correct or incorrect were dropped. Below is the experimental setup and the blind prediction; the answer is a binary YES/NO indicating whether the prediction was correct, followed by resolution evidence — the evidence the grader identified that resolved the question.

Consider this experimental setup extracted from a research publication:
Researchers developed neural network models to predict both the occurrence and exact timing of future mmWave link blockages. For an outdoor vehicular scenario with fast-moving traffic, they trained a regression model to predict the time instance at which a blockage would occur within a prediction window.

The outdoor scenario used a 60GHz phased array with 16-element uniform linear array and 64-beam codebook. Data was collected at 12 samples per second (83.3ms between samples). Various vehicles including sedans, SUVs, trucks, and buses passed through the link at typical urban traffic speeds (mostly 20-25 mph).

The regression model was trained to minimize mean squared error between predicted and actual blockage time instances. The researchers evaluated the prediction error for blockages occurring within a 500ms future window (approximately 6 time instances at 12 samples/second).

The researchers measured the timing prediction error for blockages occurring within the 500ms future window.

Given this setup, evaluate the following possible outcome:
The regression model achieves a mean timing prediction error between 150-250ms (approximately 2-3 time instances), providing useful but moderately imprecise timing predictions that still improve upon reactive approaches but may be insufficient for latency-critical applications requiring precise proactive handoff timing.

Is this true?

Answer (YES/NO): NO